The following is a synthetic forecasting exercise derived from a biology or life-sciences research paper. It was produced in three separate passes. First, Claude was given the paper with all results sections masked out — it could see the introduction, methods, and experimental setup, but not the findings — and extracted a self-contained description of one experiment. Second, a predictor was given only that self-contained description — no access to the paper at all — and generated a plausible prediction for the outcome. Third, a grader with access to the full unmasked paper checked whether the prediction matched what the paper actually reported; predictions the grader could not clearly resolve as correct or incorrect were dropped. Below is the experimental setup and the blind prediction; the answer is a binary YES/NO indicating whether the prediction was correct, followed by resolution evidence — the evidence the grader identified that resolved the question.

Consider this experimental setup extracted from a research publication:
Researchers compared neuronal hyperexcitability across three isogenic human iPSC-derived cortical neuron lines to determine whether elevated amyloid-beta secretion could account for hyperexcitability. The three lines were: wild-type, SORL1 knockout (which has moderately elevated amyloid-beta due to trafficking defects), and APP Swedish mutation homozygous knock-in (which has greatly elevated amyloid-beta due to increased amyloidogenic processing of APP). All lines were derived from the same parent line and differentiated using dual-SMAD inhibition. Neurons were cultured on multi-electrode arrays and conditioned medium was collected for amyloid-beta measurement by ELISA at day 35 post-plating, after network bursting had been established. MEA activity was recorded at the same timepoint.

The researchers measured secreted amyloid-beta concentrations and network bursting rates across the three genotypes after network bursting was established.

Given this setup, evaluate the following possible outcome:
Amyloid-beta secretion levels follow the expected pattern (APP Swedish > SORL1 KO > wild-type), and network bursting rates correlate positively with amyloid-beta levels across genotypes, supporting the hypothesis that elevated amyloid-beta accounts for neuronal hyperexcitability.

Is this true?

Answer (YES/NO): NO